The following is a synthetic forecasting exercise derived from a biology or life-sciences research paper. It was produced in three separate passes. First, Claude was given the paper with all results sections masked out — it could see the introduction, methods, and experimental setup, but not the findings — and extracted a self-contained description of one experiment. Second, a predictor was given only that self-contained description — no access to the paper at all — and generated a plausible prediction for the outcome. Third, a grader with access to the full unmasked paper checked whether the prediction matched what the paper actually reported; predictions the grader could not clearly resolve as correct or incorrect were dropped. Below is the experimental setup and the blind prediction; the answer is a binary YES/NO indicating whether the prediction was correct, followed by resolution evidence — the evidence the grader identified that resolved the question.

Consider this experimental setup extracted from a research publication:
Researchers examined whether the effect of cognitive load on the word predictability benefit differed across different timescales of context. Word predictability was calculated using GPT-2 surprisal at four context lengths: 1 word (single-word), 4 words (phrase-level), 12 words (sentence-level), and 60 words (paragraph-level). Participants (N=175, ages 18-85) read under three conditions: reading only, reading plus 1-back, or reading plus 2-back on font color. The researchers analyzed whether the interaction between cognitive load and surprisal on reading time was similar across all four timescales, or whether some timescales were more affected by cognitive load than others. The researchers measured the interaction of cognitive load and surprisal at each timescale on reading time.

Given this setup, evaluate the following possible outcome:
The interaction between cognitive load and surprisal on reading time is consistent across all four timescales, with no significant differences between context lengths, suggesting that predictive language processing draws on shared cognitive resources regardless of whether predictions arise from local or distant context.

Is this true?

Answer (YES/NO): YES